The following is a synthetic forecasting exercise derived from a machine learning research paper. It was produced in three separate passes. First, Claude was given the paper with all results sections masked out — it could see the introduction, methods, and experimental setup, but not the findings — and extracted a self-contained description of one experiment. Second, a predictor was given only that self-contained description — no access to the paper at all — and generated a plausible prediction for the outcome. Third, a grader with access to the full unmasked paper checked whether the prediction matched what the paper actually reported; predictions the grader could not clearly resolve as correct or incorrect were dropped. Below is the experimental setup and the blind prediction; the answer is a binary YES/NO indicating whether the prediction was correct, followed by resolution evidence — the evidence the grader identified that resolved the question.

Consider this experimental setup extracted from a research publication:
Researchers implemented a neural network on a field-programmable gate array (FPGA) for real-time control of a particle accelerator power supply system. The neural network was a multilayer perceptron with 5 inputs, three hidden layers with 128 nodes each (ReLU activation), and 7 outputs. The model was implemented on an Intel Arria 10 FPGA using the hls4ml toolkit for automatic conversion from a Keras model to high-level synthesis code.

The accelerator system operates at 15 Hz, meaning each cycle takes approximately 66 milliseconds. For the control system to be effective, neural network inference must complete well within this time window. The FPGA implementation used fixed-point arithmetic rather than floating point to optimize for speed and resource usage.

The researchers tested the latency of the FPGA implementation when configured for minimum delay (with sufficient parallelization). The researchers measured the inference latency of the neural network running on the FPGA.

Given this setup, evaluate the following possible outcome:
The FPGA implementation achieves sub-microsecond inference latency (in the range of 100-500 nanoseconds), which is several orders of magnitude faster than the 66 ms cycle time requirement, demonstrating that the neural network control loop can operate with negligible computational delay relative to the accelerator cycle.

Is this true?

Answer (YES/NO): NO